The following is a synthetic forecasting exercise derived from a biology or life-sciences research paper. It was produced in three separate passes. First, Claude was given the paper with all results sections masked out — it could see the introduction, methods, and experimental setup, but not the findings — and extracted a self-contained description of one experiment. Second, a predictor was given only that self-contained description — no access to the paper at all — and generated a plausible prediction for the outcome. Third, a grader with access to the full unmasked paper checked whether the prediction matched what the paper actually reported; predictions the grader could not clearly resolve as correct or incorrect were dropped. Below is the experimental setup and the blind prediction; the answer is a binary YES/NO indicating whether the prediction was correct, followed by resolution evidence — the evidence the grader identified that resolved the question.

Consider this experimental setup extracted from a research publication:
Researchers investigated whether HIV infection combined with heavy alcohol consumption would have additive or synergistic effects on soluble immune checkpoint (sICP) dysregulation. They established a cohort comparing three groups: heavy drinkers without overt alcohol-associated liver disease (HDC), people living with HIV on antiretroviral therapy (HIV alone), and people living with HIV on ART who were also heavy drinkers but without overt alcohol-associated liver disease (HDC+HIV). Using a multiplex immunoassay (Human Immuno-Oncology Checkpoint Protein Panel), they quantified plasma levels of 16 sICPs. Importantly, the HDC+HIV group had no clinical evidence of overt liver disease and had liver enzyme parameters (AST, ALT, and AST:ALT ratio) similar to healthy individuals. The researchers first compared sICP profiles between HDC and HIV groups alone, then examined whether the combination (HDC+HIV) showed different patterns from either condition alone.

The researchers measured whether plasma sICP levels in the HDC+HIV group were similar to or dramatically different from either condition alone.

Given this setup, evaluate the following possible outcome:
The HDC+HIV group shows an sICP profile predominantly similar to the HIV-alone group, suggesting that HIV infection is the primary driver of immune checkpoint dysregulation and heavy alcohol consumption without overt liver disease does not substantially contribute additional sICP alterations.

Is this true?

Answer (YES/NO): NO